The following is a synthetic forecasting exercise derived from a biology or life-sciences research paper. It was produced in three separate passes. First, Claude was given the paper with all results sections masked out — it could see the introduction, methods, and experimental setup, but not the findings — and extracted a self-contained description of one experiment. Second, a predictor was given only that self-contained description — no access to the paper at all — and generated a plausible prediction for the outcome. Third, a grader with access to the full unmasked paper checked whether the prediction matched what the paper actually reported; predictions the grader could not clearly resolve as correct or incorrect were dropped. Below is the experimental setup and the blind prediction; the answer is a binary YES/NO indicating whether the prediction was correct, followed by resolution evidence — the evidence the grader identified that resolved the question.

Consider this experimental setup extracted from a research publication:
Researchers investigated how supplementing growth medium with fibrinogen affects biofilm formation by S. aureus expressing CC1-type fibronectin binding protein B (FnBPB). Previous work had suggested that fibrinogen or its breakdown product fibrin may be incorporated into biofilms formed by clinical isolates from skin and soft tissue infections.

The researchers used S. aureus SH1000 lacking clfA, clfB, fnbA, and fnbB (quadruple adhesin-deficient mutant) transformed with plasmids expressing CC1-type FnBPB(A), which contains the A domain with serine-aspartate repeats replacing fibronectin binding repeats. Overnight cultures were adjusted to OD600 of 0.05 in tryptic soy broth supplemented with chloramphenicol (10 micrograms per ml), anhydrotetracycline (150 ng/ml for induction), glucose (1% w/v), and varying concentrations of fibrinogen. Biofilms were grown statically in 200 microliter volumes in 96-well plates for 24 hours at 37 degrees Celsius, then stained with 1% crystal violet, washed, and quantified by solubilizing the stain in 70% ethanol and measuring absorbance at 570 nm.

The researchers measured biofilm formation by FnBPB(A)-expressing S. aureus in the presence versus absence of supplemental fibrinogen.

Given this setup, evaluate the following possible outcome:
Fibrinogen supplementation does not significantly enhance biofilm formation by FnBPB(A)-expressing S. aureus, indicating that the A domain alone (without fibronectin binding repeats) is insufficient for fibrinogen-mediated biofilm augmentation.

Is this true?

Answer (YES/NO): NO